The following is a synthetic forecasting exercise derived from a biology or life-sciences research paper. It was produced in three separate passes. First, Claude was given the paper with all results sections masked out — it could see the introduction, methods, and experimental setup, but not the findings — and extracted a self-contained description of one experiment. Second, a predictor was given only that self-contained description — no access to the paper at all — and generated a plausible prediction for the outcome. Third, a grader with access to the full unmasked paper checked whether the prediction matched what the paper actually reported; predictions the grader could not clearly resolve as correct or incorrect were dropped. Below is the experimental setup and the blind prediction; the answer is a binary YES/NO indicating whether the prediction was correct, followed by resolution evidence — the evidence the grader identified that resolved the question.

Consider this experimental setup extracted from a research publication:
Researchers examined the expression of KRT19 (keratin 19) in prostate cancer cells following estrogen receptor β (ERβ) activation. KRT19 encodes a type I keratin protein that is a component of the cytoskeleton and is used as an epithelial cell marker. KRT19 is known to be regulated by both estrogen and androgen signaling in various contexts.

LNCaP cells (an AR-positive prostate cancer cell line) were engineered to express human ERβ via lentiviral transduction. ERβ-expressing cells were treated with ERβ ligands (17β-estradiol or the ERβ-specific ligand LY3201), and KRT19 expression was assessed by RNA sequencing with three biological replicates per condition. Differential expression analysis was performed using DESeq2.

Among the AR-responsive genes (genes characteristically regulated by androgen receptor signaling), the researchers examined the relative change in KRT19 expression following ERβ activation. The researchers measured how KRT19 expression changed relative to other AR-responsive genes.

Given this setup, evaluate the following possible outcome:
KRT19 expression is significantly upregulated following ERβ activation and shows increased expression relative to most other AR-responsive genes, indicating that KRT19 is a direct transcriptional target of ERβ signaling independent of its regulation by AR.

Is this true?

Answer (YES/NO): YES